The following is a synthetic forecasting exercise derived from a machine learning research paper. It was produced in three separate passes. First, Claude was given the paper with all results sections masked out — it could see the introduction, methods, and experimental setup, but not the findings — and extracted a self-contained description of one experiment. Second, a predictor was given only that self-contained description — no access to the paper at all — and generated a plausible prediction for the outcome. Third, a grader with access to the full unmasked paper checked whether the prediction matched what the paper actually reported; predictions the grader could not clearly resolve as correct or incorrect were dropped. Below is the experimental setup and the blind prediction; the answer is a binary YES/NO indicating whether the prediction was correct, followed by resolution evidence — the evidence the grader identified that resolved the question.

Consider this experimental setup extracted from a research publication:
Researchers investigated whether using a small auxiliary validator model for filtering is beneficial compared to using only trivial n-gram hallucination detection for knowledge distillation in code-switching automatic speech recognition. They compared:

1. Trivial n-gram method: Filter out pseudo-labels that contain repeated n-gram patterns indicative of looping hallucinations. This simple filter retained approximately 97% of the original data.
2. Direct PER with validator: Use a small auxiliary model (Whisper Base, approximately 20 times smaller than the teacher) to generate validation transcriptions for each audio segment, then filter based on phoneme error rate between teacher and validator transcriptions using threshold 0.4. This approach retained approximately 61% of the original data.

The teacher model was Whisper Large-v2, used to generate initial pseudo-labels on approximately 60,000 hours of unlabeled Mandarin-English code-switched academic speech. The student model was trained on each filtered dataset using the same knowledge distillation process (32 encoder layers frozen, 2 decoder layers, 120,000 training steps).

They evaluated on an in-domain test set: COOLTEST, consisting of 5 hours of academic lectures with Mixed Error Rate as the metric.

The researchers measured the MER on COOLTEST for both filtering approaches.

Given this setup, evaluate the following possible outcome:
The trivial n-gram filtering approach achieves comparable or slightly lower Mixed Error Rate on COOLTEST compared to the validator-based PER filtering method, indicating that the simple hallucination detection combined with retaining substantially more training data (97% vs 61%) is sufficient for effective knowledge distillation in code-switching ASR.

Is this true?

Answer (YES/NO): NO